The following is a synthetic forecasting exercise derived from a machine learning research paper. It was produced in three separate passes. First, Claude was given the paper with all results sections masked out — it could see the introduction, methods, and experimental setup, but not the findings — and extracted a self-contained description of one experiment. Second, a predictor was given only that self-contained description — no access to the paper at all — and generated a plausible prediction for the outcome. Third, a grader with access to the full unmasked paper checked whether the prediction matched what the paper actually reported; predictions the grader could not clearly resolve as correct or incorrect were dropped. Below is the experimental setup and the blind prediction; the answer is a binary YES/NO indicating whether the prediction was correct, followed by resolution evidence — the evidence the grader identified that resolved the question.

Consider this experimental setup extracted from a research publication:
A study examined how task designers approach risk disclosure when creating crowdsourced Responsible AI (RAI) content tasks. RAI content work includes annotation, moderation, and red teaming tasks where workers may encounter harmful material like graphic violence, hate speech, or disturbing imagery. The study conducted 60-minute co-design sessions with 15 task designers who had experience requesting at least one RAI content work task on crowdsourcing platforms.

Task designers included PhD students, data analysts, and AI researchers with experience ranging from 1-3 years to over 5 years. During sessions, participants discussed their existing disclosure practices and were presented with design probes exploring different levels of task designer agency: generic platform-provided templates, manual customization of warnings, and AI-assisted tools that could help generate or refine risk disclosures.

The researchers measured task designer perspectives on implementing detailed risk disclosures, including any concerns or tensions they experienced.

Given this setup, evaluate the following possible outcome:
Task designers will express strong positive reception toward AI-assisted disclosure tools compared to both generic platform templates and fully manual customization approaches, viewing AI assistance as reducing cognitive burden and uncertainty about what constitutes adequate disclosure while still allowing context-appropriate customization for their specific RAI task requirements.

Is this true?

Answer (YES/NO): NO